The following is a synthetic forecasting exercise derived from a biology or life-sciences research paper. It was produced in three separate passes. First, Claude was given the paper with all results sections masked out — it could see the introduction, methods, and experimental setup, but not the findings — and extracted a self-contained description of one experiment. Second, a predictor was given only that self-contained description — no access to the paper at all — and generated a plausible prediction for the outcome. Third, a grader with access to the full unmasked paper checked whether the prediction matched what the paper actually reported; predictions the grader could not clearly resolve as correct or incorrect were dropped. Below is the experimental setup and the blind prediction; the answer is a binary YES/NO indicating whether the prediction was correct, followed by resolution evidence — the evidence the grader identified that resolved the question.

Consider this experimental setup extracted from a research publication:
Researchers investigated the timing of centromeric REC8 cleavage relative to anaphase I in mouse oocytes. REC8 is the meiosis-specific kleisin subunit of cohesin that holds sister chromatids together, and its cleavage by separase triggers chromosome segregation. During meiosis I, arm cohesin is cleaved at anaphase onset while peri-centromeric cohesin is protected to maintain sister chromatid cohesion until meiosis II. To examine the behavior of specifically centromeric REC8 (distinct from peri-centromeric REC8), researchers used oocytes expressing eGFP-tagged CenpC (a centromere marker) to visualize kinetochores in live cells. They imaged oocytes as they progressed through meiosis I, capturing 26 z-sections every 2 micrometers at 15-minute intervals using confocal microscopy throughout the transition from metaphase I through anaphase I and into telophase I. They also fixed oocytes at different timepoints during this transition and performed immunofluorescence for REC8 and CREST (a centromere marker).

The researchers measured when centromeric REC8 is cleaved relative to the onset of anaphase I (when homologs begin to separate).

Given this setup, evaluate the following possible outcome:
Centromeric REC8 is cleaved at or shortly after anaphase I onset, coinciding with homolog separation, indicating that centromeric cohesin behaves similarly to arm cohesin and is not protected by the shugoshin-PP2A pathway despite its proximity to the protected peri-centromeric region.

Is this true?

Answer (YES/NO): NO